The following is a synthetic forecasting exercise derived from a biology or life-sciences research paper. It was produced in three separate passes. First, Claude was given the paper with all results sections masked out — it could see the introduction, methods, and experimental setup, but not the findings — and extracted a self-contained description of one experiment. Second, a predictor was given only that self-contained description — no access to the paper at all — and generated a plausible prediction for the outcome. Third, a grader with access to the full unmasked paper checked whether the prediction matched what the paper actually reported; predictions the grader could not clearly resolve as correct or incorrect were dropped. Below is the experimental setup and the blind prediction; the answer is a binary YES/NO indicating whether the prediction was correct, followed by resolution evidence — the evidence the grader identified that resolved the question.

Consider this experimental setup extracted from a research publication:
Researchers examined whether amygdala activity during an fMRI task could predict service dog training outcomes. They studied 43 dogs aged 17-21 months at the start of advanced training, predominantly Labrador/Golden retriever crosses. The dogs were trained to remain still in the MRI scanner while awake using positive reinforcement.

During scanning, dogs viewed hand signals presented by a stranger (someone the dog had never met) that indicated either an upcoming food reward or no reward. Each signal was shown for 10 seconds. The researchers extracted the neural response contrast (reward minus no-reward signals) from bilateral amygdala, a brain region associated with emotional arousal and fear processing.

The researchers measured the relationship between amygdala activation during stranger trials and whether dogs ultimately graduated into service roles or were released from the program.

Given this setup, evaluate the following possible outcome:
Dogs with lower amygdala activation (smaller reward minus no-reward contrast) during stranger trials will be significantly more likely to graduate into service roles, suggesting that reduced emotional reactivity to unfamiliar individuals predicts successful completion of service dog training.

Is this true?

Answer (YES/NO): YES